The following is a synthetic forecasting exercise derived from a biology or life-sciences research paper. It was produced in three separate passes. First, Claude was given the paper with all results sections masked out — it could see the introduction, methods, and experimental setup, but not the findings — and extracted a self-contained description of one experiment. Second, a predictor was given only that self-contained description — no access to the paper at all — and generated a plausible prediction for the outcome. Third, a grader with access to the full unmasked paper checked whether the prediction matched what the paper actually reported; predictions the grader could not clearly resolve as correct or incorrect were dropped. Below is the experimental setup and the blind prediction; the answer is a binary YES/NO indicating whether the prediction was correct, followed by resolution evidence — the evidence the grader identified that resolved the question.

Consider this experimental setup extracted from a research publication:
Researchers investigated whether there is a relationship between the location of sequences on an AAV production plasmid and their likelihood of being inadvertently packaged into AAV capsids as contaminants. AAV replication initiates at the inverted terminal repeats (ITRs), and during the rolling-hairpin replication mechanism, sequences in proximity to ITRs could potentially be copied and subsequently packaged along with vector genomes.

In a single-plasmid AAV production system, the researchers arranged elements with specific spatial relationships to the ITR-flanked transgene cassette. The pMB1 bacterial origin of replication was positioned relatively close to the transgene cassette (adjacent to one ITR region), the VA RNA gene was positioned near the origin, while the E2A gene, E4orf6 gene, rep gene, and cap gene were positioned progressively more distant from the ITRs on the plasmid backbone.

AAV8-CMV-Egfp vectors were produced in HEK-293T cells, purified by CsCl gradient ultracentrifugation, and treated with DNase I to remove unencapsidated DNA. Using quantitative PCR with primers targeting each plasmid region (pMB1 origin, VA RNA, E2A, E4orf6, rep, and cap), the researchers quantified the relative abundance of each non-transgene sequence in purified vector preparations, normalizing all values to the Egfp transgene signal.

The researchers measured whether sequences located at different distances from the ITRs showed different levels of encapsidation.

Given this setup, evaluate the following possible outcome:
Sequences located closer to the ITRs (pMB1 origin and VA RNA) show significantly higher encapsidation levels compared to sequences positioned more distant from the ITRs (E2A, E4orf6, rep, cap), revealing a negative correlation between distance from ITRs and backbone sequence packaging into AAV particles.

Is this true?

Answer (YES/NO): YES